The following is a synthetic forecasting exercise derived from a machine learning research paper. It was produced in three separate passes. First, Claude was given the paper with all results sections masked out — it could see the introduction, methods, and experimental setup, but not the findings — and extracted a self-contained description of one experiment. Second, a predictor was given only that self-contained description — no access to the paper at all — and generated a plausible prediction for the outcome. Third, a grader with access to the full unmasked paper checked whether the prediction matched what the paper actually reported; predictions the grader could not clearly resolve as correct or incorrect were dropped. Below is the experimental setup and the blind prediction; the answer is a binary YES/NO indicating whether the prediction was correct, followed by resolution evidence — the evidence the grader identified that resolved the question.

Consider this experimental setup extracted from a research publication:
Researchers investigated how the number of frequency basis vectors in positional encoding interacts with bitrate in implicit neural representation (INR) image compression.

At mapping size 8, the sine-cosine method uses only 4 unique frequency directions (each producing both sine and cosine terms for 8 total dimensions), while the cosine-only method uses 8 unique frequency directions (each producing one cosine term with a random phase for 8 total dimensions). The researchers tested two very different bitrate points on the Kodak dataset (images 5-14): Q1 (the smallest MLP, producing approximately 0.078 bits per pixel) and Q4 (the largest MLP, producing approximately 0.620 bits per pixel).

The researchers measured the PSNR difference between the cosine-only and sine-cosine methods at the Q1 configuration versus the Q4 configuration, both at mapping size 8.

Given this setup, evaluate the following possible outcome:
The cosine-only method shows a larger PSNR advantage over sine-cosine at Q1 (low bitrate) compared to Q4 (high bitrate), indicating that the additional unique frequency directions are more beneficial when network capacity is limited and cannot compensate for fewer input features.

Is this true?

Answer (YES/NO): NO